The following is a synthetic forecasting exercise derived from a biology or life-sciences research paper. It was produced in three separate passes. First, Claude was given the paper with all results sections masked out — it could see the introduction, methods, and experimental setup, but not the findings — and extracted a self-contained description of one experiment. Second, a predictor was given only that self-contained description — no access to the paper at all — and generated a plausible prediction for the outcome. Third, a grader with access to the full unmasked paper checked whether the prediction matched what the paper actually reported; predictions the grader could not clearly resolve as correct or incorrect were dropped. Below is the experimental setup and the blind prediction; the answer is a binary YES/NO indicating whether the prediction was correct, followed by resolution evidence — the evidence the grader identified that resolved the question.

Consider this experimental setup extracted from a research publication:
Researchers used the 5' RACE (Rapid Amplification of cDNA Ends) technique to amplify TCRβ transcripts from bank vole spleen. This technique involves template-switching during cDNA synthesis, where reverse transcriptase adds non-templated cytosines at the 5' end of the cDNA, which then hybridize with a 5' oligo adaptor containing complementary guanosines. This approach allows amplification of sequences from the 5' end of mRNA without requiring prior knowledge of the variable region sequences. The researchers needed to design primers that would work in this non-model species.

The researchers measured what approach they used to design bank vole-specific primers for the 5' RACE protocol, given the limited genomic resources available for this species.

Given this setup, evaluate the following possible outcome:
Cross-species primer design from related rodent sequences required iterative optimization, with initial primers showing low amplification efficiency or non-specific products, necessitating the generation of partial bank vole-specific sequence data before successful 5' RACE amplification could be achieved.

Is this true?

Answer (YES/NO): NO